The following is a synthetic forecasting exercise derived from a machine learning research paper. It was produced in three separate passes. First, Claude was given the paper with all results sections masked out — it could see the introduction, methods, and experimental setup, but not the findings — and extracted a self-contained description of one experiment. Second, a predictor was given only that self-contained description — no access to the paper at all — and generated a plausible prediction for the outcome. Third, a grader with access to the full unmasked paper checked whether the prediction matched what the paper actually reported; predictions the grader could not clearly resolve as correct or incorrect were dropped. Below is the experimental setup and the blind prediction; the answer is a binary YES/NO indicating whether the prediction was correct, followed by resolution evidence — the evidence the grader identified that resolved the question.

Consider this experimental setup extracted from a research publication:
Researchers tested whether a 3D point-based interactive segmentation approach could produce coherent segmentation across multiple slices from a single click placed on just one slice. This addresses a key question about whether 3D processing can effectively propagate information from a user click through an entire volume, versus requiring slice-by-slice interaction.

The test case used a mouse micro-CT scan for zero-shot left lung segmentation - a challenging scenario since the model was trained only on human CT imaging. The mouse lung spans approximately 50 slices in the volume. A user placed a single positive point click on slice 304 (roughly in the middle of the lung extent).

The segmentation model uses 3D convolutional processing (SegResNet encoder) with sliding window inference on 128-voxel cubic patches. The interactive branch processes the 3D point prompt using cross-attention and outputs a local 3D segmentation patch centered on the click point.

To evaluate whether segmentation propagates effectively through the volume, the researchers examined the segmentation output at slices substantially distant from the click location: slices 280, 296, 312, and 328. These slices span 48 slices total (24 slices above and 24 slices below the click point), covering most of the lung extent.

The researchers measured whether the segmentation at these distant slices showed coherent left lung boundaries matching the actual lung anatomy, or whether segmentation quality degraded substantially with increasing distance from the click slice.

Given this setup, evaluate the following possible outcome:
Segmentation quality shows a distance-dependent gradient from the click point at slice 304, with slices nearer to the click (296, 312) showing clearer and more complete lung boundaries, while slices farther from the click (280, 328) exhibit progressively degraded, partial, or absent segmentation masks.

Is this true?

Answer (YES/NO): NO